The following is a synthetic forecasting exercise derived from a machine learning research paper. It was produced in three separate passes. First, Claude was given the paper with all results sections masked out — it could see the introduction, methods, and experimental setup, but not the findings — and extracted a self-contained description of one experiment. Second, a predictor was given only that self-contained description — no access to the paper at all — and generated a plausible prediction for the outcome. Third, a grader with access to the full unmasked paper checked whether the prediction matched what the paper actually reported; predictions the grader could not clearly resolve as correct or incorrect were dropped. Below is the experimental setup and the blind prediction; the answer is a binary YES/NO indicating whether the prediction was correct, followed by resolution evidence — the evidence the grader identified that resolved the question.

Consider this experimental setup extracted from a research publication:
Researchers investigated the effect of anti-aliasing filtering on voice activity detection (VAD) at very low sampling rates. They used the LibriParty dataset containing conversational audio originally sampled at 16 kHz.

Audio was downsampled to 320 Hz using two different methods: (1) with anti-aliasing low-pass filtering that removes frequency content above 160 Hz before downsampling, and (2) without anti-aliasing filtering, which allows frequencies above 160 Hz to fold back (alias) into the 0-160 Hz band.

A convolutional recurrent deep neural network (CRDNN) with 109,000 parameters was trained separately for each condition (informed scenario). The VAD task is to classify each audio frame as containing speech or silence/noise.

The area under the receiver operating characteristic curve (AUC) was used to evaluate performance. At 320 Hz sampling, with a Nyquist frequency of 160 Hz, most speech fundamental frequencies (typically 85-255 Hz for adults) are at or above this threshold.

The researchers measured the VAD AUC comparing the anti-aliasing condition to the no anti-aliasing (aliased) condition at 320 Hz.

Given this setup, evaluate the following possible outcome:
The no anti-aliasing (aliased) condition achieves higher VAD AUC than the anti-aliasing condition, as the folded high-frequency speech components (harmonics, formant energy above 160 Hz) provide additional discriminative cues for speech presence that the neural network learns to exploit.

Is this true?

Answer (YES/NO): YES